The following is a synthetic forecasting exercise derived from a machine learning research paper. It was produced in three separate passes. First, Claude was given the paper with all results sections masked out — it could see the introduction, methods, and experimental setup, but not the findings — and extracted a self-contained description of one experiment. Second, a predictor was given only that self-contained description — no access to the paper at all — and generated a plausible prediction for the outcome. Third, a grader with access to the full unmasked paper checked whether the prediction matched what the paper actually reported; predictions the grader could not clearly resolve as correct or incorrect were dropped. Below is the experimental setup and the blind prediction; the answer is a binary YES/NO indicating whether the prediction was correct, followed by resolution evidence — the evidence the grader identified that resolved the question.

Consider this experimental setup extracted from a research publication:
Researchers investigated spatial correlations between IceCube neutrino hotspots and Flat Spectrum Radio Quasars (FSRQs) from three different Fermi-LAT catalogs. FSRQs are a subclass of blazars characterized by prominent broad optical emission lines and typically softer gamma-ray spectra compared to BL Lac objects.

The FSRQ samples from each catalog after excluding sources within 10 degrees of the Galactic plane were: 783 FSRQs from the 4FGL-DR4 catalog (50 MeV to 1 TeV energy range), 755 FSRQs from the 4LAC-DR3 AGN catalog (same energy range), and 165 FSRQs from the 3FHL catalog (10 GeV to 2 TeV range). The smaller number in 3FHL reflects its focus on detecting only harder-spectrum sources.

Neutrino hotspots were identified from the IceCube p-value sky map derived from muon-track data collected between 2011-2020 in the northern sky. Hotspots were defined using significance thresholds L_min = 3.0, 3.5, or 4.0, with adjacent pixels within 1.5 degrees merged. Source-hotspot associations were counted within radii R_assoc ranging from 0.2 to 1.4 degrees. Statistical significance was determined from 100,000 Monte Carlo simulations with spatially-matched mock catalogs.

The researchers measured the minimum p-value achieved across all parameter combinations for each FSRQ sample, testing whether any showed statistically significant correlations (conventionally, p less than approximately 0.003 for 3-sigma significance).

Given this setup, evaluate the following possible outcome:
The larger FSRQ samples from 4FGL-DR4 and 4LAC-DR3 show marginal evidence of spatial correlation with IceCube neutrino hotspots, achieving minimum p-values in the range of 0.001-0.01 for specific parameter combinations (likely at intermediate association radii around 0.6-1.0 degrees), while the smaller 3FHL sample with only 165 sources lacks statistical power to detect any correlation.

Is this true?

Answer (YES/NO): NO